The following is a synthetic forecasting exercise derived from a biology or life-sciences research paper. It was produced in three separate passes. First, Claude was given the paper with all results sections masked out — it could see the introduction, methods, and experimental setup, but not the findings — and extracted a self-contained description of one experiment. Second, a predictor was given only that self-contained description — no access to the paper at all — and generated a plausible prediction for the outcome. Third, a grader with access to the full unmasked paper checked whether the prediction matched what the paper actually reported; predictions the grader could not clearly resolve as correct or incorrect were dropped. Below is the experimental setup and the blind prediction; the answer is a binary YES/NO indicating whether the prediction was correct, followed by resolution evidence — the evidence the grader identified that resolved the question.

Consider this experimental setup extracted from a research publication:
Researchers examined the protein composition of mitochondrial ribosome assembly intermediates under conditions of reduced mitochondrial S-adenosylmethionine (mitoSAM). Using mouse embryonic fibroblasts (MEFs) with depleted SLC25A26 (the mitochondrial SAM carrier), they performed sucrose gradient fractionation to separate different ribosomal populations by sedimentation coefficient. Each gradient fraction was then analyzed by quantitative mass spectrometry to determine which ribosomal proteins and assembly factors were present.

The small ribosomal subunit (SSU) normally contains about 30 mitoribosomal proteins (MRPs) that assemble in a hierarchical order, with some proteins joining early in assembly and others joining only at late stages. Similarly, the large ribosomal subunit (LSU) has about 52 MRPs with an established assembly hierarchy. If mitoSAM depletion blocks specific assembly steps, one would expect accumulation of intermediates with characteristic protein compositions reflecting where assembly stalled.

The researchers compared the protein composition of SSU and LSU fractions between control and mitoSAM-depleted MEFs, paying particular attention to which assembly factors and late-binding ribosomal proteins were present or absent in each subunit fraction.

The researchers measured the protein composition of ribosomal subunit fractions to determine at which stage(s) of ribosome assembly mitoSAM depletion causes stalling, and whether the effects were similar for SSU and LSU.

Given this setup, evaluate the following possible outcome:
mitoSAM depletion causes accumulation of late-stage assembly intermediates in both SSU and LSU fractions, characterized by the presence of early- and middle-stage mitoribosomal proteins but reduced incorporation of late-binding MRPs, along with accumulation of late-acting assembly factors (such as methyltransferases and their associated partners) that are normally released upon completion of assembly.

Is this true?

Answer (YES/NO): NO